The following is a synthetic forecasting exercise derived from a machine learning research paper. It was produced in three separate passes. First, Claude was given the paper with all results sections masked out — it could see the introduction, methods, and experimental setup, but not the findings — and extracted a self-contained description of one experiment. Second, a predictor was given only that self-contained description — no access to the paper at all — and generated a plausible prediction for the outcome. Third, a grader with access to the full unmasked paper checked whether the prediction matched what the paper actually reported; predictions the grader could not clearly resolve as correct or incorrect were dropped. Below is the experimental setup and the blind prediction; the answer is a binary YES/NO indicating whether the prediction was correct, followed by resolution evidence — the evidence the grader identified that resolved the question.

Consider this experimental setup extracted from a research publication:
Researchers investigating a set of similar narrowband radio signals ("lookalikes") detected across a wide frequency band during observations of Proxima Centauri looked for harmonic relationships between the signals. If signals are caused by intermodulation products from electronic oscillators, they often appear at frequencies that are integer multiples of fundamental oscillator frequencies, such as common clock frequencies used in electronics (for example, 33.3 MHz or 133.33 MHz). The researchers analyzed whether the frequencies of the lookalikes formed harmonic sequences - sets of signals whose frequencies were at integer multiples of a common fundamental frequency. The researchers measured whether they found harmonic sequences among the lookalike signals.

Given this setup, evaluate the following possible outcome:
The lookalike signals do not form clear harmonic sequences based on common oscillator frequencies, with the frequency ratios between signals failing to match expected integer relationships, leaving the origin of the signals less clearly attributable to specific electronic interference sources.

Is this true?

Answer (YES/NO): NO